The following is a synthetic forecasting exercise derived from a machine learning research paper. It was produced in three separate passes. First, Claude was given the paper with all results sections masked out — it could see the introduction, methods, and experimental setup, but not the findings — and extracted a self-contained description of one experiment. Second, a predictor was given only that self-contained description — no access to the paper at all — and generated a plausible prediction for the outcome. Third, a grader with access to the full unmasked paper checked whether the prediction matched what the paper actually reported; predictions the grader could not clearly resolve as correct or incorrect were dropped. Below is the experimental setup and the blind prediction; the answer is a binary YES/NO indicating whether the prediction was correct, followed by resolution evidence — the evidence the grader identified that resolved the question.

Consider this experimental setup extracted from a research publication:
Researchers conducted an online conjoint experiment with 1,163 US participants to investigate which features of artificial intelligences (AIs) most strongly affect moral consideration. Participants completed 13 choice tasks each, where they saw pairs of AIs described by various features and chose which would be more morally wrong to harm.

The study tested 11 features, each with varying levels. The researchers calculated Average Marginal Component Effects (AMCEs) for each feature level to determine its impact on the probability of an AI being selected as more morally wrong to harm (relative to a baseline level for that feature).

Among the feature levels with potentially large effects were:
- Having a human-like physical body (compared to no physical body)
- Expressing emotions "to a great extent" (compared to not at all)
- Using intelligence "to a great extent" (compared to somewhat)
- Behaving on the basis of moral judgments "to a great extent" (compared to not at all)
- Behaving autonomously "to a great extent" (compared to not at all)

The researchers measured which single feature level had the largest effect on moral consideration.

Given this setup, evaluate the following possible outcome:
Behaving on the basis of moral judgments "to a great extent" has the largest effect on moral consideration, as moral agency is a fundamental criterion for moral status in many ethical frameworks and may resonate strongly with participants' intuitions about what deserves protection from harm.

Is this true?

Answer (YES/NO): YES